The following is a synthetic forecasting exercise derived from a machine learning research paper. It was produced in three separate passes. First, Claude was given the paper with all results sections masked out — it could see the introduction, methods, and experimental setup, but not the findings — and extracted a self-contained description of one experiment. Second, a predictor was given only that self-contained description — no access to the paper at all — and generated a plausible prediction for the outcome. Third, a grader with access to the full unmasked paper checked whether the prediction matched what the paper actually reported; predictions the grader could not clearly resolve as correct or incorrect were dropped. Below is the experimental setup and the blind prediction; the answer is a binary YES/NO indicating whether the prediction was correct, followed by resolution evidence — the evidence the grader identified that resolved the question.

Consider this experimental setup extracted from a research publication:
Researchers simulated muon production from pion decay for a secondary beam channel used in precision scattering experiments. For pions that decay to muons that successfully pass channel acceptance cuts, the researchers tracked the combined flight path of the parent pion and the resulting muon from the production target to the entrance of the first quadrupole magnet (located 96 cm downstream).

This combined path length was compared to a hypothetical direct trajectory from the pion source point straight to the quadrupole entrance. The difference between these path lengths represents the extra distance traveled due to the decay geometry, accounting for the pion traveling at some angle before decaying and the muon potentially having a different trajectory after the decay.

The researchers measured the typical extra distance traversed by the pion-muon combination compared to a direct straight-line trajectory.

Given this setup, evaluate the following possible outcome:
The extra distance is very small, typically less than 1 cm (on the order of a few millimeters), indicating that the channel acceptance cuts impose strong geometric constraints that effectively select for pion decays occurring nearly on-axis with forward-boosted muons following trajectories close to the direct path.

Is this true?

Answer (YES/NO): YES